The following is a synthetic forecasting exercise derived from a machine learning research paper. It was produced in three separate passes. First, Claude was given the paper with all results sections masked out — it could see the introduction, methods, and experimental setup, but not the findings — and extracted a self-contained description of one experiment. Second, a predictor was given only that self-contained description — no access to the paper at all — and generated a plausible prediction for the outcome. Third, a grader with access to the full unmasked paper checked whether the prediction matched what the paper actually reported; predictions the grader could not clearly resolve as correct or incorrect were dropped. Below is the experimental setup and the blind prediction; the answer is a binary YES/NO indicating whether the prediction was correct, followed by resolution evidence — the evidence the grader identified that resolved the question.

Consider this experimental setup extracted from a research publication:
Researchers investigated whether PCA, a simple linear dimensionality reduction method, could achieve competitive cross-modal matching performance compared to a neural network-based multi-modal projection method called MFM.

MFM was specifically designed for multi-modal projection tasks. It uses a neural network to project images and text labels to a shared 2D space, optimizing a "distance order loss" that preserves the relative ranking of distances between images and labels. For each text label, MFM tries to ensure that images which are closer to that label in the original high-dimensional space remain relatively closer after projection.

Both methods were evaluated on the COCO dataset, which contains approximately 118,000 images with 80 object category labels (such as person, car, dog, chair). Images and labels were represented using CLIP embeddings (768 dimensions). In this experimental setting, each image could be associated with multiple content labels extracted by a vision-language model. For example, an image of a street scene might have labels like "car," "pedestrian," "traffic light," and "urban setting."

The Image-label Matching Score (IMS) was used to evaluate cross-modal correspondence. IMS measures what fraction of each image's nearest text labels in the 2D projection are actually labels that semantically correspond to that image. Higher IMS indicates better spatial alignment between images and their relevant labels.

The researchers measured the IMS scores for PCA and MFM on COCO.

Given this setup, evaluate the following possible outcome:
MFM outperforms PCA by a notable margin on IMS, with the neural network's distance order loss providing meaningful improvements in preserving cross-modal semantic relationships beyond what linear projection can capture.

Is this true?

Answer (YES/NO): NO